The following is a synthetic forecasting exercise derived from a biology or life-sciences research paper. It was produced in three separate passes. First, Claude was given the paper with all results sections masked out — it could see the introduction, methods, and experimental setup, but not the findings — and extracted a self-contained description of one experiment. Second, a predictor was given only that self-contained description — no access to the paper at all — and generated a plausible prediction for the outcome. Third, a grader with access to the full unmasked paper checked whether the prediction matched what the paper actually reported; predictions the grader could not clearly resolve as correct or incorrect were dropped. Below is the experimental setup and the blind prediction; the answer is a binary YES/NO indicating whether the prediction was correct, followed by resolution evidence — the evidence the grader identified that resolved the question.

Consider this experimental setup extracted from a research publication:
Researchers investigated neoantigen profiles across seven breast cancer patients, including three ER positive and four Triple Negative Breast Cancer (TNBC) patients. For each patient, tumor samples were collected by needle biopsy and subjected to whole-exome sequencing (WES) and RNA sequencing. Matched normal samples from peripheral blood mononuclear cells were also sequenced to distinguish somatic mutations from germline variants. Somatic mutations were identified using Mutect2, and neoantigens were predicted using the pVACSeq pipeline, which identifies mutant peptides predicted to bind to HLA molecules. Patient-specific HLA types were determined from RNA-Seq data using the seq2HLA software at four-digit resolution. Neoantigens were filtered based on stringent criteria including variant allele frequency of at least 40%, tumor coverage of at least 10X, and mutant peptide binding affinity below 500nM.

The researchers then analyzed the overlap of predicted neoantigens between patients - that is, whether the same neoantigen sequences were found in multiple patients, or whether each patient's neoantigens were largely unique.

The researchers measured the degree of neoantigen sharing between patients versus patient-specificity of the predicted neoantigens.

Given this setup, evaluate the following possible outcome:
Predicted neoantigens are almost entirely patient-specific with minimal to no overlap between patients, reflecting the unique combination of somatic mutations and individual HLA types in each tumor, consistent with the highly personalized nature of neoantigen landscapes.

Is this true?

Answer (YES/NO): YES